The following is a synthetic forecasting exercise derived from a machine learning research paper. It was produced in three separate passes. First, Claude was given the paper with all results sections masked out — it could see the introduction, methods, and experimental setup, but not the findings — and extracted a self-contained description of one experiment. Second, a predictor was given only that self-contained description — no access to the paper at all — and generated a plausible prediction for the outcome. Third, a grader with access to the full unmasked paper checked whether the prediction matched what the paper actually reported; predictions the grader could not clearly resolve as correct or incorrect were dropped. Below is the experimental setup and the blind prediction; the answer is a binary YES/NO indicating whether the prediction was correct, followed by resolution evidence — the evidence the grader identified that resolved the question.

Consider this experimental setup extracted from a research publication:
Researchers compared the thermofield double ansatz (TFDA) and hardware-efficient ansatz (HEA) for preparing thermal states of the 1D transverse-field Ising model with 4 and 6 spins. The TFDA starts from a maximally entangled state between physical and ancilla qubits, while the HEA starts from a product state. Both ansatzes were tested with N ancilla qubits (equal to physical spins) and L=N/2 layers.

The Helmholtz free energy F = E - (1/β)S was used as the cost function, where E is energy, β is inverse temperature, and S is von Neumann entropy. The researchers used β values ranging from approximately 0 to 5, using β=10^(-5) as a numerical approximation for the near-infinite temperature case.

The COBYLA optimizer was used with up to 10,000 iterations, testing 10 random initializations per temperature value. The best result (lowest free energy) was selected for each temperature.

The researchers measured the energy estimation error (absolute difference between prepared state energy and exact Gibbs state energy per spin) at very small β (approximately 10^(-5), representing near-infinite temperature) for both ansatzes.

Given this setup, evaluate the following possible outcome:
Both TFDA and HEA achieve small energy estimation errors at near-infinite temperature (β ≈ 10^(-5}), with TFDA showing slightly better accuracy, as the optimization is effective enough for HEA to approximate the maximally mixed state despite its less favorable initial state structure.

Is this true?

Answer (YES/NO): NO